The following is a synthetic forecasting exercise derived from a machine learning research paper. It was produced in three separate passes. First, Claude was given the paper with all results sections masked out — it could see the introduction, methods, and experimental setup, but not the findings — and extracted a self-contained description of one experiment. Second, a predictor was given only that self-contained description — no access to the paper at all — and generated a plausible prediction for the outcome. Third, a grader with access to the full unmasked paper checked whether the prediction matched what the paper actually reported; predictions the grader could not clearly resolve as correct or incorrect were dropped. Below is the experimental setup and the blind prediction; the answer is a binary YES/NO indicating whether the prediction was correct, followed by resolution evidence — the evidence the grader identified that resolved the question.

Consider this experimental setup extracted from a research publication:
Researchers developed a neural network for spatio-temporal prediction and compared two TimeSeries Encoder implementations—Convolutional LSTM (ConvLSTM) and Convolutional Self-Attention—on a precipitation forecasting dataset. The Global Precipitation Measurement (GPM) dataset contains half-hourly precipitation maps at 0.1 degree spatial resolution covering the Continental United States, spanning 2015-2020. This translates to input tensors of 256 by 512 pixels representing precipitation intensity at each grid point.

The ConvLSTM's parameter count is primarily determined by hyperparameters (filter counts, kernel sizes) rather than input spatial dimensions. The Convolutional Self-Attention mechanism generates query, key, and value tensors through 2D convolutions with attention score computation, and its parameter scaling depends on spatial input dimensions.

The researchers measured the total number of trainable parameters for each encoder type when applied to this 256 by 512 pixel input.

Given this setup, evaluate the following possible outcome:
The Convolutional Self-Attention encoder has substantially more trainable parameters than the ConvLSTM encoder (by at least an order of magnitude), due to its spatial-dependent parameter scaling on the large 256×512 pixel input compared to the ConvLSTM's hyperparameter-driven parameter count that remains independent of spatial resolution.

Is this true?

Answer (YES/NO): NO